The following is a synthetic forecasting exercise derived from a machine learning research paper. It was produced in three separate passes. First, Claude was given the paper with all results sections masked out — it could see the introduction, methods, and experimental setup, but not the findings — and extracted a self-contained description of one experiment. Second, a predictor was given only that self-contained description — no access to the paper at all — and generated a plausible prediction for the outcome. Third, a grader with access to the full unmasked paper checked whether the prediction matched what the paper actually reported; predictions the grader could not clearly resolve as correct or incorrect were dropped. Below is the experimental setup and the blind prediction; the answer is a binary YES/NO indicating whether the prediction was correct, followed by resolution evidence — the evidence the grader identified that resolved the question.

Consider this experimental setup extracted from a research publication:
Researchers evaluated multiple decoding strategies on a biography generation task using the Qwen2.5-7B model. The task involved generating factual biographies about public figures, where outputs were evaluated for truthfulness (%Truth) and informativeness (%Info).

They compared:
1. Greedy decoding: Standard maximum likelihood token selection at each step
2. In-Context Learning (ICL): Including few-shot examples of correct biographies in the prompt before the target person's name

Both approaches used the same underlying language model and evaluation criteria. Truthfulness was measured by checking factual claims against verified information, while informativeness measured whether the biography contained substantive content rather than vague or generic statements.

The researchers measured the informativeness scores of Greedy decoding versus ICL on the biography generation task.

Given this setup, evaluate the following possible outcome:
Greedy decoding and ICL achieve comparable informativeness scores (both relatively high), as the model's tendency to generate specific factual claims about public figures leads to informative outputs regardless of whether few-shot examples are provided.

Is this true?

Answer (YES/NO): NO